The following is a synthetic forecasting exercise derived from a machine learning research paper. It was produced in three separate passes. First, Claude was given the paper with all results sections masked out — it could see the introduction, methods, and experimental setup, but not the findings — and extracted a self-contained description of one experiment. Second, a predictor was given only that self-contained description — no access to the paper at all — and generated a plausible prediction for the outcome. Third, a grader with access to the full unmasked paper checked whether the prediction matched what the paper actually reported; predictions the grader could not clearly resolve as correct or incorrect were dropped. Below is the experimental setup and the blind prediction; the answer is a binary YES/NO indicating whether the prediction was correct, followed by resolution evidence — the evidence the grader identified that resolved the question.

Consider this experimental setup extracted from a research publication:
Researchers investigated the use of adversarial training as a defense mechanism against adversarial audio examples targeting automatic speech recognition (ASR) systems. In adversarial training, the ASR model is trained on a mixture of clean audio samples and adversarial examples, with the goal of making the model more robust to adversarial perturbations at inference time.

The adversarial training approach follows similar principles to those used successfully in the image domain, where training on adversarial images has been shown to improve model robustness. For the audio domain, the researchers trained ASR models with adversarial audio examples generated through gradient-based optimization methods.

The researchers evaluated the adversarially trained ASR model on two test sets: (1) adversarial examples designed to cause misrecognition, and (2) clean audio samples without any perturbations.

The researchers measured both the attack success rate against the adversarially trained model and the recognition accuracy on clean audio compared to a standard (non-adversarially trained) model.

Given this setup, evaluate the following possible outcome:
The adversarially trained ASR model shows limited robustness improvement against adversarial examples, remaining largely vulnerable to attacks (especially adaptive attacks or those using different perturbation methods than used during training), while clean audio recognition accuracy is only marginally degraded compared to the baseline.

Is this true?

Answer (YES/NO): NO